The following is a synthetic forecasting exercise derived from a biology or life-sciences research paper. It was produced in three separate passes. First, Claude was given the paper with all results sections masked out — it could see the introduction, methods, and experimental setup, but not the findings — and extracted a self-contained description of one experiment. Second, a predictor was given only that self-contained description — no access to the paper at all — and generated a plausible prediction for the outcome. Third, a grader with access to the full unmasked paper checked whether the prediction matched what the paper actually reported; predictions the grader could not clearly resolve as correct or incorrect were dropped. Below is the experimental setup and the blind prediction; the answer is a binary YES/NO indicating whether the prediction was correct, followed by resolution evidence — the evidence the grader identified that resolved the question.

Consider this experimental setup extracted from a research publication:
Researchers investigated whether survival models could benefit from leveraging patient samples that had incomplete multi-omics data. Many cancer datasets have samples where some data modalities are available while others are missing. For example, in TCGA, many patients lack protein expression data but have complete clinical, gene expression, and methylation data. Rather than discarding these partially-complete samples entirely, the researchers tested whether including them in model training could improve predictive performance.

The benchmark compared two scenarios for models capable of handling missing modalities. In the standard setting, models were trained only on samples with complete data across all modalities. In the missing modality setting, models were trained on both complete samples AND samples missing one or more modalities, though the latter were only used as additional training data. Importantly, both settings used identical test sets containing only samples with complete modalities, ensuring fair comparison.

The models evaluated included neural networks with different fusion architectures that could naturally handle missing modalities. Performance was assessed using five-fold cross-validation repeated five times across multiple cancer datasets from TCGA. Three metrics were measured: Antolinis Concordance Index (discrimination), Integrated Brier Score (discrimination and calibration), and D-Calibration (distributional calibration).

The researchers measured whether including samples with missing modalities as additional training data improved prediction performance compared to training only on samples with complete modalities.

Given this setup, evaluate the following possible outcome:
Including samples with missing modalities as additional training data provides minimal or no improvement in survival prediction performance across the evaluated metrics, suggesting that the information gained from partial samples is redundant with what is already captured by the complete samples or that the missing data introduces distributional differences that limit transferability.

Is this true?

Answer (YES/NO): NO